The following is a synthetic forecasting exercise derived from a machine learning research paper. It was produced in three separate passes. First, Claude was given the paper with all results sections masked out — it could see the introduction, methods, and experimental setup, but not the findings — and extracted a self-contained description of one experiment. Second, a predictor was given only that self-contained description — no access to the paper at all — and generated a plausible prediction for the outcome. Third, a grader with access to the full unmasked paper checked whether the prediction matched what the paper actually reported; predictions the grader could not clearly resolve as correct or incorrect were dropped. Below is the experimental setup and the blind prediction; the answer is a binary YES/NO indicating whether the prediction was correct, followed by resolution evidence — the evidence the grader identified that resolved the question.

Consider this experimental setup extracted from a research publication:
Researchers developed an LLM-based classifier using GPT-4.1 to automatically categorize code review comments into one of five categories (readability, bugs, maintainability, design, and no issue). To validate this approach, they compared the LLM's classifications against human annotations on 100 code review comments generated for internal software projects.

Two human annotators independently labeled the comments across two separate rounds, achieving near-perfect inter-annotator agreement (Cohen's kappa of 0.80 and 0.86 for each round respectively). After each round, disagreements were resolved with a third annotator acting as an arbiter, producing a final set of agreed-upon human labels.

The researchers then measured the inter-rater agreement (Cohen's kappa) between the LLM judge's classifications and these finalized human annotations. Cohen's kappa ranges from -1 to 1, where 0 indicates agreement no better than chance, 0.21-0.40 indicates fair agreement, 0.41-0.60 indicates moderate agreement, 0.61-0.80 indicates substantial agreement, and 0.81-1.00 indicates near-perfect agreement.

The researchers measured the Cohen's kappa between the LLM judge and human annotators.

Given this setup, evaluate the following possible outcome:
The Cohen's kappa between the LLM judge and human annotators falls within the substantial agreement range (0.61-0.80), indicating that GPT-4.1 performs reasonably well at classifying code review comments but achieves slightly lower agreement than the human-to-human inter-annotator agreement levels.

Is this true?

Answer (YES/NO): NO